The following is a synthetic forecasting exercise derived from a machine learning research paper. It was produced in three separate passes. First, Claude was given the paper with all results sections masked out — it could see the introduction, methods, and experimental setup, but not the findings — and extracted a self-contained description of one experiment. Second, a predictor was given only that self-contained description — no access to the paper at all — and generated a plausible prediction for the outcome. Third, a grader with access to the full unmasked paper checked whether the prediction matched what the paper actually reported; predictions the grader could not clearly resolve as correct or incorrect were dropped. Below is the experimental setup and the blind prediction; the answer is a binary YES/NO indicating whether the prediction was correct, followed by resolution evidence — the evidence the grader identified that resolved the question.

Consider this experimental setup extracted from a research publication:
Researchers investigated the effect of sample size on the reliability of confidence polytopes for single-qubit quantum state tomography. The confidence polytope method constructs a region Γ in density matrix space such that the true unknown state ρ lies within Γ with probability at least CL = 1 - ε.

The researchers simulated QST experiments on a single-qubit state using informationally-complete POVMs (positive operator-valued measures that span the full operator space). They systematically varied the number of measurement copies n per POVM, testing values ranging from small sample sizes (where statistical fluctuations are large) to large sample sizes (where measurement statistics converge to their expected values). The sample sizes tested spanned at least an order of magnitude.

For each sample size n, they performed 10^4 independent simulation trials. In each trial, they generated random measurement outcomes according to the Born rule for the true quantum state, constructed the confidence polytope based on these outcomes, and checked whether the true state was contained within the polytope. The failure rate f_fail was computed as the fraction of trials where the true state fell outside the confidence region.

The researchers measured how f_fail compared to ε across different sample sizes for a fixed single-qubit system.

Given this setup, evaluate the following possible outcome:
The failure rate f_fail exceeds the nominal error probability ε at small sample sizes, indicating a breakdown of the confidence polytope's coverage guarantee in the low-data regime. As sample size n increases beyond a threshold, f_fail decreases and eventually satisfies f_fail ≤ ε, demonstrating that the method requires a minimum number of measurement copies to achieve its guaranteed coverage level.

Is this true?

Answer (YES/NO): NO